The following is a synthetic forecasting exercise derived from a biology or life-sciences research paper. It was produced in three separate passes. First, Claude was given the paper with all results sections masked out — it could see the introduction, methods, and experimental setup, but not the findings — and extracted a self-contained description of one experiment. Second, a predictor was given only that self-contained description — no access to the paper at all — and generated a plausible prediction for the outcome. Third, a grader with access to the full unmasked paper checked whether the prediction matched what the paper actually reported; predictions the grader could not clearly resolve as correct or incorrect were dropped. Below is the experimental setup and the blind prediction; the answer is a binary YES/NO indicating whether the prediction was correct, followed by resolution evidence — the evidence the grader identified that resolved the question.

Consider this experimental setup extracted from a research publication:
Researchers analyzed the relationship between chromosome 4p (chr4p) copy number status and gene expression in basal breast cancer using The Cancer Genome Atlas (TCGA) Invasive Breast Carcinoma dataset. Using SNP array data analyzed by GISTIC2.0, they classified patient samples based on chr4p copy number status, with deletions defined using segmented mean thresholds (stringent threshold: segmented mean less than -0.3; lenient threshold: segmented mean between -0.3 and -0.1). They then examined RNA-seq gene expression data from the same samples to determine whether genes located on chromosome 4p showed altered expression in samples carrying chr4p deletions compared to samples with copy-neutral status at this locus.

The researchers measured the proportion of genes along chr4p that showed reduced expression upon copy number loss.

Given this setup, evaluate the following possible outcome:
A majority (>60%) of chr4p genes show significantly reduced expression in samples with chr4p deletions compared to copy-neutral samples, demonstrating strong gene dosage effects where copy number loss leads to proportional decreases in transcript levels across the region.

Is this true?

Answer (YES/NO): YES